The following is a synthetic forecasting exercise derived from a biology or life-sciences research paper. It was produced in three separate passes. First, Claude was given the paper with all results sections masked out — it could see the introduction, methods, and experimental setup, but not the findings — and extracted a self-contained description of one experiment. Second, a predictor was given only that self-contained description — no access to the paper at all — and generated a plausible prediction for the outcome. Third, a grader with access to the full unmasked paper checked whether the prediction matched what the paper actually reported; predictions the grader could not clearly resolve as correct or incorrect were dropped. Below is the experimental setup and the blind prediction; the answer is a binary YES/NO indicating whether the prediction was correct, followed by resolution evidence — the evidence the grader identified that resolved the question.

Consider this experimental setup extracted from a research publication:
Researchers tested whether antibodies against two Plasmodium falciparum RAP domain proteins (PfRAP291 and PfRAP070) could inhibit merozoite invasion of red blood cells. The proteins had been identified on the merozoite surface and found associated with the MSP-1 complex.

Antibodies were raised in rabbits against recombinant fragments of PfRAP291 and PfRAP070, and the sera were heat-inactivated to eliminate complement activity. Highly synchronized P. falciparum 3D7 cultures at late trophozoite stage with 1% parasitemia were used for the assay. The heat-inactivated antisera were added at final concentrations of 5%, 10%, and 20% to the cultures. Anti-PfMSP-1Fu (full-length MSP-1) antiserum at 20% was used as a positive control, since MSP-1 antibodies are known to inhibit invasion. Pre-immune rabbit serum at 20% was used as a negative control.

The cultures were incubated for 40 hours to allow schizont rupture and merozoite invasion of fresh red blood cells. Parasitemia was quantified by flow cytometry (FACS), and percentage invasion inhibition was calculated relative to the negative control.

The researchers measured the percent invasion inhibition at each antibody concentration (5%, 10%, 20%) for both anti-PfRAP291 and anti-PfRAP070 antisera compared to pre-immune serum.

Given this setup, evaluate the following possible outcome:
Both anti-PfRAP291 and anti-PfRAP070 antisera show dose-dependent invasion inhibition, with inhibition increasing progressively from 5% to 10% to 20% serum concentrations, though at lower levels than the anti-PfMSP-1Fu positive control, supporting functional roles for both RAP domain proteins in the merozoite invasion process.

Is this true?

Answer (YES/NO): NO